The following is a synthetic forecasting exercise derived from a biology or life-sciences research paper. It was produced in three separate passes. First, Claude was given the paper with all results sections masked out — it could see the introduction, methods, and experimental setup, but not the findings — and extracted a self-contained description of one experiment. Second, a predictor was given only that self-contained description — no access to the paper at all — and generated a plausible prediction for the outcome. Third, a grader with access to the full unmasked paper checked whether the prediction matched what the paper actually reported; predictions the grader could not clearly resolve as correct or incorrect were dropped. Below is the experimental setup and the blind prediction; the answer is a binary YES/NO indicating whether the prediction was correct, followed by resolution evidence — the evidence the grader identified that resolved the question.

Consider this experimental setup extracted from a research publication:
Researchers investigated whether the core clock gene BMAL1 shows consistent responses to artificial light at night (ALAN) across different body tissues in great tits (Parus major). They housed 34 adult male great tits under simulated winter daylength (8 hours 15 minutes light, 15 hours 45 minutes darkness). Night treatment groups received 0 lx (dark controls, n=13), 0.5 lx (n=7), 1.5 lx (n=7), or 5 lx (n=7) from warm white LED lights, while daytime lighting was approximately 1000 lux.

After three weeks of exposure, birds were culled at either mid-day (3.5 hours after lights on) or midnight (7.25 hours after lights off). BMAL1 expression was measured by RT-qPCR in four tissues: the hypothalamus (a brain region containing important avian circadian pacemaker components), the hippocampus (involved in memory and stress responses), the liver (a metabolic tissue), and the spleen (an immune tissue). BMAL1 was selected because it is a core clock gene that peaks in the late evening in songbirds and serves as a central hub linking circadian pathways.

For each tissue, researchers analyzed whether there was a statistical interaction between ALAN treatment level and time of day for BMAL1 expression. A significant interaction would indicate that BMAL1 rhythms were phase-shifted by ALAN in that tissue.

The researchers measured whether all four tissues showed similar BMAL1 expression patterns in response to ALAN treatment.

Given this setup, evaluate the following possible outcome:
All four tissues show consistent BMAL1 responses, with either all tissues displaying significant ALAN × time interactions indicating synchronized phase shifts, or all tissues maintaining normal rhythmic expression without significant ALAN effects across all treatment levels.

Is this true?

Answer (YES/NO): YES